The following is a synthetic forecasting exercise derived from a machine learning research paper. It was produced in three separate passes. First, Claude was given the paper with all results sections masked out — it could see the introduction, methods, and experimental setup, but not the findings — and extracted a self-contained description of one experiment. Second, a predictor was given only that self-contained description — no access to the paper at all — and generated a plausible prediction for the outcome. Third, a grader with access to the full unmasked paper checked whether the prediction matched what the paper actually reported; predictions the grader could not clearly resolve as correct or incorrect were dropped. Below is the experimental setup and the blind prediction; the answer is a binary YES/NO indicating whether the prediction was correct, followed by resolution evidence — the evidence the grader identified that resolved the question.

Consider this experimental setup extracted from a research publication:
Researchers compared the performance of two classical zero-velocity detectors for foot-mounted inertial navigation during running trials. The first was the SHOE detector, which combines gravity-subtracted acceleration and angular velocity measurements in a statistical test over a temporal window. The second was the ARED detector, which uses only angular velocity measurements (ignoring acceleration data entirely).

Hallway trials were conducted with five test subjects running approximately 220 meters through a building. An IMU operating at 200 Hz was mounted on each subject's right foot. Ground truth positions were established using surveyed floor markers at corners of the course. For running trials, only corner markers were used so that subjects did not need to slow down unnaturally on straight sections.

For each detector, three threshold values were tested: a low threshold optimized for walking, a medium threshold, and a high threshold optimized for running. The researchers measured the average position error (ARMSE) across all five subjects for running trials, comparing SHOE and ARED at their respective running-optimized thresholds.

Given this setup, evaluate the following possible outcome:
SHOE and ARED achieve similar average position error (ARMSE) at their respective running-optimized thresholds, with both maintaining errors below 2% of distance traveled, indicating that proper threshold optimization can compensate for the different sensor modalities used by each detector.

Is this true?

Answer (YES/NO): NO